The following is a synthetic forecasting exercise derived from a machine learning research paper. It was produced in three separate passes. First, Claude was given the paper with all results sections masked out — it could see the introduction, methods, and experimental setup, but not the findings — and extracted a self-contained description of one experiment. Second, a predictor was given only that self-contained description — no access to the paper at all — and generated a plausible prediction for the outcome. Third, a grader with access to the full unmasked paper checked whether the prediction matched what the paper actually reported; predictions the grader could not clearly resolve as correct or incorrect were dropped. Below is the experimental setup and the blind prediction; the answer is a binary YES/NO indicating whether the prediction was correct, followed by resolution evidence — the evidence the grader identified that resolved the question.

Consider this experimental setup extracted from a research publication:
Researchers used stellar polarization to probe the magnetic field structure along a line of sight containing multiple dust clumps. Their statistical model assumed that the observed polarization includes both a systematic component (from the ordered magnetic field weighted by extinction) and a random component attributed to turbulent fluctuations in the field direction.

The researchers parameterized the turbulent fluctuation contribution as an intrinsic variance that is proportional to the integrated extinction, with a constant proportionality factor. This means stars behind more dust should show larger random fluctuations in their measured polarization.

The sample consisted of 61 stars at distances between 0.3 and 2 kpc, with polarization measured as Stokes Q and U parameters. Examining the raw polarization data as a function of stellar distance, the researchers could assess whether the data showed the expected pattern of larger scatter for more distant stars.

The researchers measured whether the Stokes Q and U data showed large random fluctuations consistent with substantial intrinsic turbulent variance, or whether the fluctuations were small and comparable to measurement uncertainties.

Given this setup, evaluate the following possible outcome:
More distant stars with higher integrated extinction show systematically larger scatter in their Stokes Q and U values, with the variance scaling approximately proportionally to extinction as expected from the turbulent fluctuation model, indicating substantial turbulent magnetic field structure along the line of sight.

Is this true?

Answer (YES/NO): YES